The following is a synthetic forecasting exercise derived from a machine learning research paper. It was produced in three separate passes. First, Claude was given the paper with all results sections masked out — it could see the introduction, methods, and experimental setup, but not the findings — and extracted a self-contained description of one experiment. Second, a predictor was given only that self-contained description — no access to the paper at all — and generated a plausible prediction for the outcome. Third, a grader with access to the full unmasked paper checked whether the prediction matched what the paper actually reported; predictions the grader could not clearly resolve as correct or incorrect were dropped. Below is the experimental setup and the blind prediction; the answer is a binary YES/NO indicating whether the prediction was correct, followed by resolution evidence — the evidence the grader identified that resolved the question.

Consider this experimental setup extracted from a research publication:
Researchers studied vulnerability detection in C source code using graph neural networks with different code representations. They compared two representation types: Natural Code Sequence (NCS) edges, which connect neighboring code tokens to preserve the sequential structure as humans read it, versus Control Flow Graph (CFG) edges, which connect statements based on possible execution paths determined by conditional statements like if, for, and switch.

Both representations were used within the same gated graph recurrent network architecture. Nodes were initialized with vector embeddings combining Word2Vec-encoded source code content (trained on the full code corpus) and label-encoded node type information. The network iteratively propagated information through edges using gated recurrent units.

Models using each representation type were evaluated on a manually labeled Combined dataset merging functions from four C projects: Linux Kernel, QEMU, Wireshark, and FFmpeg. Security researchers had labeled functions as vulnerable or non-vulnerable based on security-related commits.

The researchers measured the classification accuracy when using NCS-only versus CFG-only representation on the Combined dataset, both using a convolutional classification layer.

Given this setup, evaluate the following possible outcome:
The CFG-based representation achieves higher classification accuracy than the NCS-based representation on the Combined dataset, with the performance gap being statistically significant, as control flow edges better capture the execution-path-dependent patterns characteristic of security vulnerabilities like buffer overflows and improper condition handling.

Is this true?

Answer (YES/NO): NO